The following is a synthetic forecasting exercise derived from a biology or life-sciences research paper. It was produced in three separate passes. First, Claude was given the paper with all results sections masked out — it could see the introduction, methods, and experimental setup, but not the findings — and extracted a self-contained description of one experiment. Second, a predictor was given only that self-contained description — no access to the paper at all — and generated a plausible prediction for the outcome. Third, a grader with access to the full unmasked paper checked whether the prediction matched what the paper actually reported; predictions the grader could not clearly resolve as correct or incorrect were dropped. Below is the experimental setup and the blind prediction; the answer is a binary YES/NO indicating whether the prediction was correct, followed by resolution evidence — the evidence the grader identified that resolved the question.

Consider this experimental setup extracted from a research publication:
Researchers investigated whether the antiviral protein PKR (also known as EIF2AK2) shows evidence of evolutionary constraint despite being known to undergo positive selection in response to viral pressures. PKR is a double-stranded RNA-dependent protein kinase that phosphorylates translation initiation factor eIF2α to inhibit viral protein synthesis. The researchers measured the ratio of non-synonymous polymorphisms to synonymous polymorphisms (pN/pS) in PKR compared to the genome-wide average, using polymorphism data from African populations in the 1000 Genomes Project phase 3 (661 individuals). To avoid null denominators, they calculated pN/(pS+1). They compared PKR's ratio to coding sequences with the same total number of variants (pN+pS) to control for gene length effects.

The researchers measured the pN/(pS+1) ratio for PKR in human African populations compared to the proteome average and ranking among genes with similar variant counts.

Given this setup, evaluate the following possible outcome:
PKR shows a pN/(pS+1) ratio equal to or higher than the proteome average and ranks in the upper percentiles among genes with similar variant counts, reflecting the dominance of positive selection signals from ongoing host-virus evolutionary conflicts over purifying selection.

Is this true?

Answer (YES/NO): NO